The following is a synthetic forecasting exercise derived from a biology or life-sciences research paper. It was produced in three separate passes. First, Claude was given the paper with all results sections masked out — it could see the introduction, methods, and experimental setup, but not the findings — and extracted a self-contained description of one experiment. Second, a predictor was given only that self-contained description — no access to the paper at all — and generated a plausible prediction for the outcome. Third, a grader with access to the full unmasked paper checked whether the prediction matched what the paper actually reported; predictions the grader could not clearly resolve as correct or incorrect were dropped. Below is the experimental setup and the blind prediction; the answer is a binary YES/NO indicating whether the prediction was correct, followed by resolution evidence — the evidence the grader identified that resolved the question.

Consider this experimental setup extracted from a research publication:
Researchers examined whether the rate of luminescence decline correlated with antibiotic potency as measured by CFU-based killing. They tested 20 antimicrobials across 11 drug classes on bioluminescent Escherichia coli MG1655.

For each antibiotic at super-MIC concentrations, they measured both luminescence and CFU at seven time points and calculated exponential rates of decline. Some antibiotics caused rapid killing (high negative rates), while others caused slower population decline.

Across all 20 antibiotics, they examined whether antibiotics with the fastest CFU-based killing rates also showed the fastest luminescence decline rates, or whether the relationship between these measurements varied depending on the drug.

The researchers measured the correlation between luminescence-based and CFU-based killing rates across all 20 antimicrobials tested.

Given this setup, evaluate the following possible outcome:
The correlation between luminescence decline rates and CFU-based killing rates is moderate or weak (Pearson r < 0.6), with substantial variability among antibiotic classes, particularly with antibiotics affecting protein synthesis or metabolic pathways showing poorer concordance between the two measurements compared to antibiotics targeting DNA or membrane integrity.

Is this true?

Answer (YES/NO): NO